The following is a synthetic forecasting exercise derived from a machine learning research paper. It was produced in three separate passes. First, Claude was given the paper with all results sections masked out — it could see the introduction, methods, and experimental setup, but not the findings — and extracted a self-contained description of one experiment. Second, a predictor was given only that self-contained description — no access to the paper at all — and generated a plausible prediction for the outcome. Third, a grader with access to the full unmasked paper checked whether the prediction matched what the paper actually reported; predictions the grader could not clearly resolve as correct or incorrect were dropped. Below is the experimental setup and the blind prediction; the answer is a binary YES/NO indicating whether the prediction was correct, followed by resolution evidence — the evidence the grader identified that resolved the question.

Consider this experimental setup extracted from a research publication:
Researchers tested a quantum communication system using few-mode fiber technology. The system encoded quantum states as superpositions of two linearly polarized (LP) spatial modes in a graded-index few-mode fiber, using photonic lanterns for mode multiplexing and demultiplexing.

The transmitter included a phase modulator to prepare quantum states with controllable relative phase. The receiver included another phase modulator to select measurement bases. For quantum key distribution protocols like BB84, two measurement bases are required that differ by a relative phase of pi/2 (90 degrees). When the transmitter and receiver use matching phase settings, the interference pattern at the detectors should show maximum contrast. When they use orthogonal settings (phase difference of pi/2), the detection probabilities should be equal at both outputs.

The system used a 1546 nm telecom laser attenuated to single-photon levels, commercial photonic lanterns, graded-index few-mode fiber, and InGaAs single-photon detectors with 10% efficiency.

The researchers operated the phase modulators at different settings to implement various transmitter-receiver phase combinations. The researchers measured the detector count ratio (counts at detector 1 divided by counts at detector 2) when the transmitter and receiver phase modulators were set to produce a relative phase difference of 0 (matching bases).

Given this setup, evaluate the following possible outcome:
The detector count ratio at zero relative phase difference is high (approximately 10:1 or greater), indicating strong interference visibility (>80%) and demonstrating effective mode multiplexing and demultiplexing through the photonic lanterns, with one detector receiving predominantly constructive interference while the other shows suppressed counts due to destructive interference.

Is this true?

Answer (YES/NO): YES